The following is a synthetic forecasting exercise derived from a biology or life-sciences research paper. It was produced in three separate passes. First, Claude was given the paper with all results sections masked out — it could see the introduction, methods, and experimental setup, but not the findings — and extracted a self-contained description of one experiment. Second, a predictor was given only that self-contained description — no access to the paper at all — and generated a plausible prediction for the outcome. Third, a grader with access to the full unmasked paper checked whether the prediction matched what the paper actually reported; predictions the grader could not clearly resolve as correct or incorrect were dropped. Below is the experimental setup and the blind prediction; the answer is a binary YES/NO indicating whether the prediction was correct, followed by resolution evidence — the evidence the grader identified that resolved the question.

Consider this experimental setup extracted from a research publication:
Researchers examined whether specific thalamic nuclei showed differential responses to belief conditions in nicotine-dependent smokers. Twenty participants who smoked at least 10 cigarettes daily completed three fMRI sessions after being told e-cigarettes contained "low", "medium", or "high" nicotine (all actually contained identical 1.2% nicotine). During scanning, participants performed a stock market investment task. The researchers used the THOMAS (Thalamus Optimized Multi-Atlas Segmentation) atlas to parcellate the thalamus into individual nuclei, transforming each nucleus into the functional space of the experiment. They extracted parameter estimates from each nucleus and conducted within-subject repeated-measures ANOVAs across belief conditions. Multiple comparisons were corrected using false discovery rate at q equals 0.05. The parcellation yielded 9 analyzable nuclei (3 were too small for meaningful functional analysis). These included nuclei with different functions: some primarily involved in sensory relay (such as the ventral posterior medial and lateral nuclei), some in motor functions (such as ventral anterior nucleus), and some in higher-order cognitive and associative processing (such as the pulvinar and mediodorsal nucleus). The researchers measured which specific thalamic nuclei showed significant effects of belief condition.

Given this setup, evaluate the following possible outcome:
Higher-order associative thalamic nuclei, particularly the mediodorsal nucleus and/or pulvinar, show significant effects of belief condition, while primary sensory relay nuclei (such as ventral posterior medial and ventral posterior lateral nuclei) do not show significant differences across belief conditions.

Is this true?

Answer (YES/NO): NO